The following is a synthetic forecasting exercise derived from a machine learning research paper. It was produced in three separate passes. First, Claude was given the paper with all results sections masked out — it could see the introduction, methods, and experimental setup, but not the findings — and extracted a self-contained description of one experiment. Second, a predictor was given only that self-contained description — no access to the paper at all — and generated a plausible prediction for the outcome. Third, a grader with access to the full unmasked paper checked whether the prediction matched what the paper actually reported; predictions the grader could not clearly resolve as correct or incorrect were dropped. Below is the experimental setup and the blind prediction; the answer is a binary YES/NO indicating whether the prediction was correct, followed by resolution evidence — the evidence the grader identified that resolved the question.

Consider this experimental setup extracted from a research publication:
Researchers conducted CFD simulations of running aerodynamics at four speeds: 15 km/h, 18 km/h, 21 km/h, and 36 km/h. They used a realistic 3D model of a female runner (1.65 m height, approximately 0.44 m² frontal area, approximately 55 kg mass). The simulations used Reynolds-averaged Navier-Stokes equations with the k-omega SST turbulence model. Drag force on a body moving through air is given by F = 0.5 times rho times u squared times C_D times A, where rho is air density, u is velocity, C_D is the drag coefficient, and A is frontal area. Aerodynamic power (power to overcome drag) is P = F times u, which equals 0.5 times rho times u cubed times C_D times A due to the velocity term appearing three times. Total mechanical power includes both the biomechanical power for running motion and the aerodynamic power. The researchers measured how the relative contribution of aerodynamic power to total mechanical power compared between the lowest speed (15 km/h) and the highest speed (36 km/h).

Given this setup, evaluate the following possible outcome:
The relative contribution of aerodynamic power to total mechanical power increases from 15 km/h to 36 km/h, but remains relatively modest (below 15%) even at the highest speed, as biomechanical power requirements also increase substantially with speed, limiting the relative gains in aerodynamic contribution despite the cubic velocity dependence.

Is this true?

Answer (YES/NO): YES